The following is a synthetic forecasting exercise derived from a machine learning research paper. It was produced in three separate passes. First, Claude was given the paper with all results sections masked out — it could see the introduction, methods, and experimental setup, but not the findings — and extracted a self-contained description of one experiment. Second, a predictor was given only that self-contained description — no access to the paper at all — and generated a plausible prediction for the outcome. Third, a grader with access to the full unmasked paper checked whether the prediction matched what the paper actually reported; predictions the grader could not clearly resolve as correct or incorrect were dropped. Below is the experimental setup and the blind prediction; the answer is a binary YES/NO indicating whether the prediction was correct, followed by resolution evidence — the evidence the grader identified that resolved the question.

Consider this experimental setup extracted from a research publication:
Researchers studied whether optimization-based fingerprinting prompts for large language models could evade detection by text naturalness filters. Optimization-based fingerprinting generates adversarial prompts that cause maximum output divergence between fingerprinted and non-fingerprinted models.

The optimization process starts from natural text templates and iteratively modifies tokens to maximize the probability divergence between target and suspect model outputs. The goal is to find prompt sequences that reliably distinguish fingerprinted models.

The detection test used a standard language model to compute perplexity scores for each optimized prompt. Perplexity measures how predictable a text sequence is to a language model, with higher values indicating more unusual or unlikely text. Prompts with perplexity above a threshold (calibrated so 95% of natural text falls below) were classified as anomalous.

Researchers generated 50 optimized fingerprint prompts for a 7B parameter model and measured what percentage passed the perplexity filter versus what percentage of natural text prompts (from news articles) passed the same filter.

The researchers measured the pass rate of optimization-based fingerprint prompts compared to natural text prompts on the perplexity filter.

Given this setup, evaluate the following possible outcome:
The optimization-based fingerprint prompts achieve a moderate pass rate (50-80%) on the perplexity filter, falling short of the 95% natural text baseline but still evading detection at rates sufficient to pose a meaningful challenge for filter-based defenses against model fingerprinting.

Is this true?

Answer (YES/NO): NO